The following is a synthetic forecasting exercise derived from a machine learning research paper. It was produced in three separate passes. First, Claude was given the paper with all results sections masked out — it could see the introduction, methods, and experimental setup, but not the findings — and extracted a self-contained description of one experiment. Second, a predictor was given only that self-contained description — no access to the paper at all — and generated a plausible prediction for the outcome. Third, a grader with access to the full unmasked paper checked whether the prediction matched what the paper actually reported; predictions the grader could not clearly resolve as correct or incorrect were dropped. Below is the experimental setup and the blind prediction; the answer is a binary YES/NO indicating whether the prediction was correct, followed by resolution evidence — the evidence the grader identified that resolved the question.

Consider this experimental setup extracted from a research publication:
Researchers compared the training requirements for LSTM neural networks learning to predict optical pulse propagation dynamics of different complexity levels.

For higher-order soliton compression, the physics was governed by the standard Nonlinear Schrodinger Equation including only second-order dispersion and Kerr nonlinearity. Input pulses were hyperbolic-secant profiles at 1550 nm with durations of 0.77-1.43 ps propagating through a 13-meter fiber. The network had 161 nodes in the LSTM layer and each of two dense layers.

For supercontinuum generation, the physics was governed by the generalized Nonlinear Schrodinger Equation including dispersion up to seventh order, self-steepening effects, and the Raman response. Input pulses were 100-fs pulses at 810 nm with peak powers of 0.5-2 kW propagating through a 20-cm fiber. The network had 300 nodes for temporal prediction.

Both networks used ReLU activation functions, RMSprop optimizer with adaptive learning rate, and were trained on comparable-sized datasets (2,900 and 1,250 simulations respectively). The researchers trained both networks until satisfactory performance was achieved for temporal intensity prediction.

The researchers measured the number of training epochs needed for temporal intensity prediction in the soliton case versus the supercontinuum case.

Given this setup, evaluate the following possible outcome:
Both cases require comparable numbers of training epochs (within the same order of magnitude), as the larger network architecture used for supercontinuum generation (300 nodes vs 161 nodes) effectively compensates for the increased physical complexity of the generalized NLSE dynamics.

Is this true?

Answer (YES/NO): YES